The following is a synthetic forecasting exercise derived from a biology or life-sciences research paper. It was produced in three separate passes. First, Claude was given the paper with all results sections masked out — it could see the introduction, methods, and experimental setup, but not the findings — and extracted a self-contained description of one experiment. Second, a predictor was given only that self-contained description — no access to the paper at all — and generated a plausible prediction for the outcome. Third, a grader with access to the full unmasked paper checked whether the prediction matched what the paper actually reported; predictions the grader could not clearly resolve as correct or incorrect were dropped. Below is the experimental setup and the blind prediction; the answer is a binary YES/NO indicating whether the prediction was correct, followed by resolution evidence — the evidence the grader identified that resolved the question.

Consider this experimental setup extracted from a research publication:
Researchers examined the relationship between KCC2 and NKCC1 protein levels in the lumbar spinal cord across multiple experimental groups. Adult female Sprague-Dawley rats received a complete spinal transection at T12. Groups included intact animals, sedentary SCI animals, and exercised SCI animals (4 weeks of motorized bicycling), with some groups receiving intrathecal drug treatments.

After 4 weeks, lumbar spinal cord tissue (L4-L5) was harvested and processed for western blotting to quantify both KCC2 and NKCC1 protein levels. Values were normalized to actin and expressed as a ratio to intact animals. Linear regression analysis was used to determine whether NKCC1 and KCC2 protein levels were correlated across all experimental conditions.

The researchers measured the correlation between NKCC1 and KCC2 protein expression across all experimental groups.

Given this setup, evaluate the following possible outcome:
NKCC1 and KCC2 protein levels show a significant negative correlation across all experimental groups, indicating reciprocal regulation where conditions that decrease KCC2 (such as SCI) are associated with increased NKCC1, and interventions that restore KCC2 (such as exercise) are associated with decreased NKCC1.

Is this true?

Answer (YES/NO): YES